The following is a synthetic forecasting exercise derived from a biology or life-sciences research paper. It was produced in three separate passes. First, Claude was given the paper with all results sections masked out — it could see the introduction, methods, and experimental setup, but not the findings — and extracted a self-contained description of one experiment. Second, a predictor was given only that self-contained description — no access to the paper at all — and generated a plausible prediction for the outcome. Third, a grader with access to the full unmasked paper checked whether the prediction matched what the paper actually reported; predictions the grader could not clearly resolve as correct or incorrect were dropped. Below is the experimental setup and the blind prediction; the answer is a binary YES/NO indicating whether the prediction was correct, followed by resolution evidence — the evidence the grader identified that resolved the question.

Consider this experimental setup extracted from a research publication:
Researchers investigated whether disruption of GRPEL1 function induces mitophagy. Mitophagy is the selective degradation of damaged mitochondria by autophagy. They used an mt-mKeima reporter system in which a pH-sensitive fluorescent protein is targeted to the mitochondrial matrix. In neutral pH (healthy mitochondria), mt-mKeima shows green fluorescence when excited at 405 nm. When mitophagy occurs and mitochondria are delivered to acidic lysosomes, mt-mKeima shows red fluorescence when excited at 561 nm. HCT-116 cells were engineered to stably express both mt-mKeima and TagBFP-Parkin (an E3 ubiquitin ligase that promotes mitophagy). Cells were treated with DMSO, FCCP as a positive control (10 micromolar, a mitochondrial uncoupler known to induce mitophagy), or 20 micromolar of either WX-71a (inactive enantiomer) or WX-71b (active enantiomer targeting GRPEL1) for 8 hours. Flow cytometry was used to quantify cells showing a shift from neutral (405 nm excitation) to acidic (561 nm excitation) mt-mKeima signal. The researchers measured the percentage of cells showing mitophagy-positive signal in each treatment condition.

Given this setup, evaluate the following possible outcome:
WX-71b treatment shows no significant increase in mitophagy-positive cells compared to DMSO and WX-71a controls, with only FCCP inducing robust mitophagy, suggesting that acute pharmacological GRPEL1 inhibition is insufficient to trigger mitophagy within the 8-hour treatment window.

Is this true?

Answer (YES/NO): NO